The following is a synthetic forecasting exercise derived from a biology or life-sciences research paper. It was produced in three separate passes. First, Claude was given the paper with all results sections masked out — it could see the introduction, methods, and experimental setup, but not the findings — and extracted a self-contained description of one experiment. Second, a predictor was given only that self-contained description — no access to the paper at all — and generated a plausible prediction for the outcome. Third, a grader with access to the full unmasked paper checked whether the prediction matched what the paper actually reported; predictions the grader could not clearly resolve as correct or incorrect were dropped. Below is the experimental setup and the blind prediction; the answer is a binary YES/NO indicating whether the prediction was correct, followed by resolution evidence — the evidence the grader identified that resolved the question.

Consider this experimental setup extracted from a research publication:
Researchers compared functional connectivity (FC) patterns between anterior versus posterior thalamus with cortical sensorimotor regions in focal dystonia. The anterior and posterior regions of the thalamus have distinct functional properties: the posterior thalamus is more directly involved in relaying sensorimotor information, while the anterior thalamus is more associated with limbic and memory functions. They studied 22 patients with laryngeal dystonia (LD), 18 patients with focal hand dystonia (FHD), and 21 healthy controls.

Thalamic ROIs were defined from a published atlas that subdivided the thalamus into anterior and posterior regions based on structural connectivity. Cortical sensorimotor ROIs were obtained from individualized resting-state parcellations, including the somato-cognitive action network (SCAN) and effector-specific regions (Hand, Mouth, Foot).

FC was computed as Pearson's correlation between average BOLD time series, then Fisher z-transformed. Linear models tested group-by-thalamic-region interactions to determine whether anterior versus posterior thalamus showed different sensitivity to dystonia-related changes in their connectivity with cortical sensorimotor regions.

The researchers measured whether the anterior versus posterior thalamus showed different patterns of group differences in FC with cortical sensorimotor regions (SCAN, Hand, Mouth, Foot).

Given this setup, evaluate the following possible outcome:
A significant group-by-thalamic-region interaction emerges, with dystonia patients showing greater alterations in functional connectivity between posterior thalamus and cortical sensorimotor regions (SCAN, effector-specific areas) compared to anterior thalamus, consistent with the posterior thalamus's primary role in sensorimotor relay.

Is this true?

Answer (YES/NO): NO